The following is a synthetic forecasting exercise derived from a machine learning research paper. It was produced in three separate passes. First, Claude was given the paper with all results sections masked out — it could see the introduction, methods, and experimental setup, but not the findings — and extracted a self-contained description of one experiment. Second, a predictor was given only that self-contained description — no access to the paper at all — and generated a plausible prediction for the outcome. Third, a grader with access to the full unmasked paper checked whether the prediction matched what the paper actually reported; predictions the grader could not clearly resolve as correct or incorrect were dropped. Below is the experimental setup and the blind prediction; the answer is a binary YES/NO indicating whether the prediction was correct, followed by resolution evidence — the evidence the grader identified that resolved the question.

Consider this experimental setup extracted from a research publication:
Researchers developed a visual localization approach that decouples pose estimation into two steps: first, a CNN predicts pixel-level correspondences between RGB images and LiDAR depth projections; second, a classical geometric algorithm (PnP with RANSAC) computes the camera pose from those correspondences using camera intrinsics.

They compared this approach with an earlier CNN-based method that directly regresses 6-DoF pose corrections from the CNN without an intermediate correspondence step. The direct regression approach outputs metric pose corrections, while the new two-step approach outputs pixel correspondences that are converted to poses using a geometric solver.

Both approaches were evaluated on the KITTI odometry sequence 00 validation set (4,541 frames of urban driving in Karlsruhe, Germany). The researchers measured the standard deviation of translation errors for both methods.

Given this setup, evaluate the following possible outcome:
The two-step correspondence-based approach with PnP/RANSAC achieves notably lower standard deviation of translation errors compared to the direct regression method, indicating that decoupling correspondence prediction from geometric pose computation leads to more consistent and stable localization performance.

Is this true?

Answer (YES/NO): NO